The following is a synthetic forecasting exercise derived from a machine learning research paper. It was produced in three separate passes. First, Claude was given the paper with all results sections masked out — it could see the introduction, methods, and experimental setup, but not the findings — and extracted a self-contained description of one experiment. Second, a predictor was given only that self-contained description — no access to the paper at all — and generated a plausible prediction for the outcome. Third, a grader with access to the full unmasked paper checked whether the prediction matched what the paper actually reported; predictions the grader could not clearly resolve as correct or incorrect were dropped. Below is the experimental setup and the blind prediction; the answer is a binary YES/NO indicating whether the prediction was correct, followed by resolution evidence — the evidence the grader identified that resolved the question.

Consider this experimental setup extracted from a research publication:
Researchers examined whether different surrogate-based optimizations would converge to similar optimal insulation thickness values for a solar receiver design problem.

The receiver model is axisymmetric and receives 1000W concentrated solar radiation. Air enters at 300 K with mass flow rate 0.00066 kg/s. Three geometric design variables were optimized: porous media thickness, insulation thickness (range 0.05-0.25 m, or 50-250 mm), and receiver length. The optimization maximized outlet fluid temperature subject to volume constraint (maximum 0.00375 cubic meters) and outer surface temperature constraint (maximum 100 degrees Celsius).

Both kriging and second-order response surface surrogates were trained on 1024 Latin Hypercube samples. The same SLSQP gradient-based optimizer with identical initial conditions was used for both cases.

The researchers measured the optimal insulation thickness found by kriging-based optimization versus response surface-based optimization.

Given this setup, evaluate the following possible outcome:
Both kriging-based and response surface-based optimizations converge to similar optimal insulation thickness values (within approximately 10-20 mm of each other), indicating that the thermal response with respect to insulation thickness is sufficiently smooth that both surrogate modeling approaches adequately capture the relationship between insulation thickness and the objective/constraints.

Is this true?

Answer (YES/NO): YES